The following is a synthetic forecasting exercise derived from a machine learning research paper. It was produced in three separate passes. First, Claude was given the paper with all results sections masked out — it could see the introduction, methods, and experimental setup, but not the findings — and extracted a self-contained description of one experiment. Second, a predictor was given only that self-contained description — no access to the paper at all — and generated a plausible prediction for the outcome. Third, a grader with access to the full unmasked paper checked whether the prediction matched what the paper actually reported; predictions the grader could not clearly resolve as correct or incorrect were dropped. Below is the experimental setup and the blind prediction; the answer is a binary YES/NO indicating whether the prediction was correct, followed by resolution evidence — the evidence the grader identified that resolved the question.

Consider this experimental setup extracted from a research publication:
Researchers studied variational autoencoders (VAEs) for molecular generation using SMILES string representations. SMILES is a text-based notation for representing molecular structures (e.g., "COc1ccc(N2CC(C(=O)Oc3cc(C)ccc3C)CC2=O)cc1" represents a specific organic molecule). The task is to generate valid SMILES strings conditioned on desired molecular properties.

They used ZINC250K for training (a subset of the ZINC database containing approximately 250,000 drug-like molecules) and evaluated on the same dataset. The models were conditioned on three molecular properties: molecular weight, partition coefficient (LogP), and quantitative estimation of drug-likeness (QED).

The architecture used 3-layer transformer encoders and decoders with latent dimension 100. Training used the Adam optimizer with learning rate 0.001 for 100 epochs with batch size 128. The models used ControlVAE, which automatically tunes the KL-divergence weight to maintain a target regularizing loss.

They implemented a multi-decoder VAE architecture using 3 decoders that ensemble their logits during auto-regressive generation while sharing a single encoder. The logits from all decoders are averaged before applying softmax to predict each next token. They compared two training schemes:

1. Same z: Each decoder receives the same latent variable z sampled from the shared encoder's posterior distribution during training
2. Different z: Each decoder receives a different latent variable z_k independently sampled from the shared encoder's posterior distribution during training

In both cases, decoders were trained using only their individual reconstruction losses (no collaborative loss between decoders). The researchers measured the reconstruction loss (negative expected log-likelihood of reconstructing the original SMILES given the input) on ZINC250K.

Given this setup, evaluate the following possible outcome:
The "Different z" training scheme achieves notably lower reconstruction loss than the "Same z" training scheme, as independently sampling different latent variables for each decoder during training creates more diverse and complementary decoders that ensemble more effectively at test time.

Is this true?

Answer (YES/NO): YES